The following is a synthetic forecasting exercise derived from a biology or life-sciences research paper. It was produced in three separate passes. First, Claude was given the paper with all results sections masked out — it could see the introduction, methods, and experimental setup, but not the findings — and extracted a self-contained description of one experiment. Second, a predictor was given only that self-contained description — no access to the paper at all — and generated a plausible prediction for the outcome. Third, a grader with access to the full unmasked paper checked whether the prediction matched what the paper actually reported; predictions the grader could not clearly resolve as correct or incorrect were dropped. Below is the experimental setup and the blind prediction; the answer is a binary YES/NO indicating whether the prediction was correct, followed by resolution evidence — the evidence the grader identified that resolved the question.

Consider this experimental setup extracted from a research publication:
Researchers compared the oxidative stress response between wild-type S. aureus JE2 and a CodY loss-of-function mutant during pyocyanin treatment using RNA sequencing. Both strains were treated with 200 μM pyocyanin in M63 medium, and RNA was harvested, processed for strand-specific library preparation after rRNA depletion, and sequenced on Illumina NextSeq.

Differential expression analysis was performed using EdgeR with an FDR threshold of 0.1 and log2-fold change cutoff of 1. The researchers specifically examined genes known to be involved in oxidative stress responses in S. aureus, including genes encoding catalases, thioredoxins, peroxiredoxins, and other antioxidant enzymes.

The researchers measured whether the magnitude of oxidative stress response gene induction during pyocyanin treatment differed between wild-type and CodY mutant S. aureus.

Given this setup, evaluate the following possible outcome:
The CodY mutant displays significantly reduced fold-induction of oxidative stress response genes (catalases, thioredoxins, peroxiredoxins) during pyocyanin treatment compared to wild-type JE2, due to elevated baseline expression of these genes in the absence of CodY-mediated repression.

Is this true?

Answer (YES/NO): NO